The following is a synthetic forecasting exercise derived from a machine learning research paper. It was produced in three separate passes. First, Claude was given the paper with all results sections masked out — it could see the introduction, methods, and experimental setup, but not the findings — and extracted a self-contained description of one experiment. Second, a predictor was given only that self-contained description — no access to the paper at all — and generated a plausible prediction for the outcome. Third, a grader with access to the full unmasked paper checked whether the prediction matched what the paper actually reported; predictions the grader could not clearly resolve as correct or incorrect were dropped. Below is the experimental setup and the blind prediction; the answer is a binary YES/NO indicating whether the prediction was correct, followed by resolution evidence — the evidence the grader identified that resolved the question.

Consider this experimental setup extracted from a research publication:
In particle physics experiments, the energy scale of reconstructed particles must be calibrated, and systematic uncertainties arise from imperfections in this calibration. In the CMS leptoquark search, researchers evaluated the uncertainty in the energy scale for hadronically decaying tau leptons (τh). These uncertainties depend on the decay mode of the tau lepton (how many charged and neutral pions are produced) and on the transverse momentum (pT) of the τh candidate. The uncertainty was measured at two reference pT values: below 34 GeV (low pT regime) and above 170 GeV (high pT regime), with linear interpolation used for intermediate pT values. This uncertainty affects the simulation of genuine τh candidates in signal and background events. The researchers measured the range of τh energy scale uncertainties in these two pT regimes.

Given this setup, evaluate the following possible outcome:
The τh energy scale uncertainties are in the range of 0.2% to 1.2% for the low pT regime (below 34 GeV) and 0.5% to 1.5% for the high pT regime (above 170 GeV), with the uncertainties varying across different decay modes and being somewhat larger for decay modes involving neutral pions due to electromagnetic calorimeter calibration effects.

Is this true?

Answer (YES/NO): NO